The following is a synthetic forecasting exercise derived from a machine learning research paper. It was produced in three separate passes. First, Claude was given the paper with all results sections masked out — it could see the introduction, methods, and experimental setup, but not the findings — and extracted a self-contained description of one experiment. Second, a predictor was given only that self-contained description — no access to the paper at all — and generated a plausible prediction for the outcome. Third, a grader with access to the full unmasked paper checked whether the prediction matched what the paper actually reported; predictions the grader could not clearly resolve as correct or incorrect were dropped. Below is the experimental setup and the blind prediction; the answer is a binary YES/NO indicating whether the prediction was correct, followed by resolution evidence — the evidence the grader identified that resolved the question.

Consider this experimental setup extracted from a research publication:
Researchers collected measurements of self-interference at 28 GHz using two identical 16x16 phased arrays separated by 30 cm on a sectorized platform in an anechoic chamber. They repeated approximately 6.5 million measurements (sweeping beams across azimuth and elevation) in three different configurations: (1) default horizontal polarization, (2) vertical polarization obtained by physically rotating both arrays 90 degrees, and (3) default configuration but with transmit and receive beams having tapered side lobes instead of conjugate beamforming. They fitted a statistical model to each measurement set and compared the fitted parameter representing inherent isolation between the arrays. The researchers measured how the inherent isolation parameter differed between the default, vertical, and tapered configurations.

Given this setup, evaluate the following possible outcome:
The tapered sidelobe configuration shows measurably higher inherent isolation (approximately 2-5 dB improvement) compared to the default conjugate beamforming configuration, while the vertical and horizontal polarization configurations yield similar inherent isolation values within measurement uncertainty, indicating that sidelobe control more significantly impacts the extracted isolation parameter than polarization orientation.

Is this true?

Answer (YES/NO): NO